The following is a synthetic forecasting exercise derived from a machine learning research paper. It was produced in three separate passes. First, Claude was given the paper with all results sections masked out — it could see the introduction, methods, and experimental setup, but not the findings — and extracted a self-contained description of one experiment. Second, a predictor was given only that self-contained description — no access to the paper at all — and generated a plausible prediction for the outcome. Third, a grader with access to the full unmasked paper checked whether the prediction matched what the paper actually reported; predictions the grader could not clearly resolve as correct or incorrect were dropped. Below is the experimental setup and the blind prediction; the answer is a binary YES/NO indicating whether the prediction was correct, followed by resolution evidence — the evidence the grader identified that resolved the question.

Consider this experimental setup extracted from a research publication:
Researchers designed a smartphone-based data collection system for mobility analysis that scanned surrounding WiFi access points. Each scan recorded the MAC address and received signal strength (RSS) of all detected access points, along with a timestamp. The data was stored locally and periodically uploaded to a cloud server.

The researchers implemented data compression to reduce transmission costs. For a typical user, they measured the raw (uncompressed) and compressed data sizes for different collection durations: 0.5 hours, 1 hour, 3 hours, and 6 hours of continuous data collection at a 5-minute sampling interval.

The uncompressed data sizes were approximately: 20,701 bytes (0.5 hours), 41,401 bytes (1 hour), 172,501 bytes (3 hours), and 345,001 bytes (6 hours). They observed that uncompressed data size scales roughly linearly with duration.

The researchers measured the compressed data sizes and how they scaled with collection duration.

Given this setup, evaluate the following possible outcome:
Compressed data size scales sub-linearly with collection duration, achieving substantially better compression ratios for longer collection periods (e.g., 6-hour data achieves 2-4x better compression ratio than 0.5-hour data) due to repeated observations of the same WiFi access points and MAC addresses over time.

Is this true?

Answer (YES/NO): YES